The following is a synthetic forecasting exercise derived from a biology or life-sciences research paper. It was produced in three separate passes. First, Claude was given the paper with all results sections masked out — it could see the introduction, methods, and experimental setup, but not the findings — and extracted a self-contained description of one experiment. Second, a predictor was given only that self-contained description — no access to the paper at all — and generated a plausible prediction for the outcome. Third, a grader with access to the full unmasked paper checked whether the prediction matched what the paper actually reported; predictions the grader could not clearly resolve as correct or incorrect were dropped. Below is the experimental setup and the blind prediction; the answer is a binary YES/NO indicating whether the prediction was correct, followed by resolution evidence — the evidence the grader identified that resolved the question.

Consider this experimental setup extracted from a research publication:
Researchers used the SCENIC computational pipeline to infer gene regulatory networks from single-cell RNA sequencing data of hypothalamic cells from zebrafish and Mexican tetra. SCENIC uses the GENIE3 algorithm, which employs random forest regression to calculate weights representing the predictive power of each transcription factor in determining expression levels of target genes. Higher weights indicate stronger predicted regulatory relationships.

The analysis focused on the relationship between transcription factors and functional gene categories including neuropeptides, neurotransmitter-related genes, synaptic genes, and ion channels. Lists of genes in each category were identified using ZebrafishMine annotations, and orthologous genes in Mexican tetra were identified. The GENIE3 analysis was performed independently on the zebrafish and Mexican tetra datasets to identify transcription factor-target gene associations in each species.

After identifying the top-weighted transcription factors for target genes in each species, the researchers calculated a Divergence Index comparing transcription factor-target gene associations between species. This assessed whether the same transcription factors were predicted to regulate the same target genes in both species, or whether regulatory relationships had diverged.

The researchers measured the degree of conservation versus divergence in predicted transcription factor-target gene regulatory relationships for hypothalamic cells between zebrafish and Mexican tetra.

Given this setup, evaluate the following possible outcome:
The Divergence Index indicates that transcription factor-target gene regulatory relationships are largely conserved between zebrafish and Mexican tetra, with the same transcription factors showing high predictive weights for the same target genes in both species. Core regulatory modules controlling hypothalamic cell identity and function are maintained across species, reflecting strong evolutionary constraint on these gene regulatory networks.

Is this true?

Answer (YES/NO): NO